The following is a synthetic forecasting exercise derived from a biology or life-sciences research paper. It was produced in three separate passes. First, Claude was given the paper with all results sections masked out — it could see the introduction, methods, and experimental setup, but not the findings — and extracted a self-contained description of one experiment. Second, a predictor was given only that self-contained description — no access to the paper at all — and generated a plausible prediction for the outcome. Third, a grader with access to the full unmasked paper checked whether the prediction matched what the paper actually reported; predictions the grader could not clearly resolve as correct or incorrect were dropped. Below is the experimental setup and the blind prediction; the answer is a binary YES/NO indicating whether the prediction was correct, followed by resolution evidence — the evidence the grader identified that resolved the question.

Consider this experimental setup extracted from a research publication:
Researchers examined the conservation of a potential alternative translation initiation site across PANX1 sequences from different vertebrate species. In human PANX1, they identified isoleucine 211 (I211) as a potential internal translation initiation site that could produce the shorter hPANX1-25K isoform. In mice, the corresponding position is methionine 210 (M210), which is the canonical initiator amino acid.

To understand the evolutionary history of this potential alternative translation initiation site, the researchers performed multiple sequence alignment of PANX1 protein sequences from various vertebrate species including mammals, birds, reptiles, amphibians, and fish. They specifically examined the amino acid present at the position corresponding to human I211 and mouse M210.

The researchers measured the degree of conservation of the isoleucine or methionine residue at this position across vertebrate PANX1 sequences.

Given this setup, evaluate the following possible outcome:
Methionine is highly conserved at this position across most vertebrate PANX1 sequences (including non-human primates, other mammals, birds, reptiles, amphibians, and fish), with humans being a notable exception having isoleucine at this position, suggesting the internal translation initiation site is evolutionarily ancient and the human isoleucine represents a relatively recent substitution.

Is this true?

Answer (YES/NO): NO